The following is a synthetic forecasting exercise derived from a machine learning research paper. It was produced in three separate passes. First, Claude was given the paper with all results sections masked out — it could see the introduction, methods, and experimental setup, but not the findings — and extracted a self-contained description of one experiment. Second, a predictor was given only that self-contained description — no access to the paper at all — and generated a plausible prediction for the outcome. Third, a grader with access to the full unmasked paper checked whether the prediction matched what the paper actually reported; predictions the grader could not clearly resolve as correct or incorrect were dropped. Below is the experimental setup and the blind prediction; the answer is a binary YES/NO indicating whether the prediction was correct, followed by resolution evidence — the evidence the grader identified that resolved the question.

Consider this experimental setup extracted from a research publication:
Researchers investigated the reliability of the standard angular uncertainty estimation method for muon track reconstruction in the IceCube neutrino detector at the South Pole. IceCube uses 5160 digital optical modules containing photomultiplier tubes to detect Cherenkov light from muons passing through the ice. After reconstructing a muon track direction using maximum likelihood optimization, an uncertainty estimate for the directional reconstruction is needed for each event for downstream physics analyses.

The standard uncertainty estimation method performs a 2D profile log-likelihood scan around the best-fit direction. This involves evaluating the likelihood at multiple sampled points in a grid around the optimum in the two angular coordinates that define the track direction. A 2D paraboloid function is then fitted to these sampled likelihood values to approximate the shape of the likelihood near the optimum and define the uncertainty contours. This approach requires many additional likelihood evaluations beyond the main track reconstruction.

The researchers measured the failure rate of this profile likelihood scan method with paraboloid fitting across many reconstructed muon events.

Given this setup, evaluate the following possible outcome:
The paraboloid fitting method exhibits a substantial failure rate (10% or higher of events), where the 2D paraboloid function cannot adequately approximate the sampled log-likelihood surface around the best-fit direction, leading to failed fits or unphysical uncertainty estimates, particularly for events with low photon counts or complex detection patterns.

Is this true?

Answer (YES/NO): NO